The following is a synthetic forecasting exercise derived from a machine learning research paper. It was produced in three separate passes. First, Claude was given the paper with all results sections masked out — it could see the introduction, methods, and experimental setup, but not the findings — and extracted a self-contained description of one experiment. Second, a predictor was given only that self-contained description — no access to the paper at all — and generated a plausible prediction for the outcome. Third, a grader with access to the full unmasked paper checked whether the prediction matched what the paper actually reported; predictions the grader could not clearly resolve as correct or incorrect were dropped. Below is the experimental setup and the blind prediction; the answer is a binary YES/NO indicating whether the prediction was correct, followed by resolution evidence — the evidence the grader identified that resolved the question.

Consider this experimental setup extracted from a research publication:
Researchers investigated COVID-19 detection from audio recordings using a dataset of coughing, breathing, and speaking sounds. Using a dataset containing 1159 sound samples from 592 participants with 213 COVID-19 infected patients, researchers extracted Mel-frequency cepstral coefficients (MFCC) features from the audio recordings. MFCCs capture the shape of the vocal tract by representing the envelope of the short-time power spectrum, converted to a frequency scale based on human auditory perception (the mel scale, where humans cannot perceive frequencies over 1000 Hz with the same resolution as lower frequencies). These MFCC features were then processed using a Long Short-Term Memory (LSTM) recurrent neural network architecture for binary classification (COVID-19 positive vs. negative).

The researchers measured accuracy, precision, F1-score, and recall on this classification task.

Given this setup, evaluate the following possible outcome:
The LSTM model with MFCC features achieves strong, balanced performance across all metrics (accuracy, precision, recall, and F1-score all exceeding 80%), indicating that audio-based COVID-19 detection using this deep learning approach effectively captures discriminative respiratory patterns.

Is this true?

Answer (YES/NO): YES